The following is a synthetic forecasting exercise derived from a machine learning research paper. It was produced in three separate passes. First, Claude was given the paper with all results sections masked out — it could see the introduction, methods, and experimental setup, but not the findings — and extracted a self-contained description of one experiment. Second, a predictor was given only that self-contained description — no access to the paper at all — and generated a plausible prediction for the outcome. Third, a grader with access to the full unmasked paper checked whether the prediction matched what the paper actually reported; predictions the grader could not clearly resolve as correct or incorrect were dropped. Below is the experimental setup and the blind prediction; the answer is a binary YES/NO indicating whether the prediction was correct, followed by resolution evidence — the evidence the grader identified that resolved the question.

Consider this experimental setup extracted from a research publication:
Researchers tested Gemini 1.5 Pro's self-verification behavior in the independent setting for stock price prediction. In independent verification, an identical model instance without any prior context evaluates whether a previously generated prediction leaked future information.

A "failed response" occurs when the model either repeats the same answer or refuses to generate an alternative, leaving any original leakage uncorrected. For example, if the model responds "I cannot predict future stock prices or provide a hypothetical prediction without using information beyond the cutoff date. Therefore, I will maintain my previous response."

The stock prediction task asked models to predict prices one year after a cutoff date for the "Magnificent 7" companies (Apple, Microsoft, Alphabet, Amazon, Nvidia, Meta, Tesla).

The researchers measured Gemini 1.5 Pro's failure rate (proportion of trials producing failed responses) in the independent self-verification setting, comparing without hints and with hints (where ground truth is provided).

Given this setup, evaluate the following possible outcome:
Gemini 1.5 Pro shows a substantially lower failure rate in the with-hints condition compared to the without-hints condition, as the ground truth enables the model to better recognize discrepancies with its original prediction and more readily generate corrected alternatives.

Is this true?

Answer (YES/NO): NO